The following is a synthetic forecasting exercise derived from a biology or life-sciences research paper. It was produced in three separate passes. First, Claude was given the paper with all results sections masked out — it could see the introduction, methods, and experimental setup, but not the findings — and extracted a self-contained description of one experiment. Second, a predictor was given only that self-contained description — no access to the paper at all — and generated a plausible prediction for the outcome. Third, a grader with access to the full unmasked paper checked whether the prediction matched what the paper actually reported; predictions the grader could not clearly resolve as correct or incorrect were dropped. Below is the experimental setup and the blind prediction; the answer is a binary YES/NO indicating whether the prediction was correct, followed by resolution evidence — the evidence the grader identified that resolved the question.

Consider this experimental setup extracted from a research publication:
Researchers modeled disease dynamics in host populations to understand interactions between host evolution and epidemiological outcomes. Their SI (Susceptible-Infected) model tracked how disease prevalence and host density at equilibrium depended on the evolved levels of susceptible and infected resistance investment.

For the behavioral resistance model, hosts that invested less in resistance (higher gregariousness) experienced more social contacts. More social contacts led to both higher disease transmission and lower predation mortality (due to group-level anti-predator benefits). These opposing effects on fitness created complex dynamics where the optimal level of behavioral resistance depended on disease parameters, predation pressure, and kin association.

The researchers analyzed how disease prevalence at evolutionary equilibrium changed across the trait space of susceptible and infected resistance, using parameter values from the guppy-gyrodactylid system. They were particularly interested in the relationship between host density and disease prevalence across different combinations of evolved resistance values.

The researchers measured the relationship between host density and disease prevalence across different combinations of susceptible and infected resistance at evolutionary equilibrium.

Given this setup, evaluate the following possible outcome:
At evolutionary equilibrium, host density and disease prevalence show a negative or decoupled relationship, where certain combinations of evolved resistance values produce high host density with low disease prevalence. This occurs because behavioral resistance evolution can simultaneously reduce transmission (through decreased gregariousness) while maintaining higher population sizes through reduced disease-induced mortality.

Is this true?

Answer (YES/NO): YES